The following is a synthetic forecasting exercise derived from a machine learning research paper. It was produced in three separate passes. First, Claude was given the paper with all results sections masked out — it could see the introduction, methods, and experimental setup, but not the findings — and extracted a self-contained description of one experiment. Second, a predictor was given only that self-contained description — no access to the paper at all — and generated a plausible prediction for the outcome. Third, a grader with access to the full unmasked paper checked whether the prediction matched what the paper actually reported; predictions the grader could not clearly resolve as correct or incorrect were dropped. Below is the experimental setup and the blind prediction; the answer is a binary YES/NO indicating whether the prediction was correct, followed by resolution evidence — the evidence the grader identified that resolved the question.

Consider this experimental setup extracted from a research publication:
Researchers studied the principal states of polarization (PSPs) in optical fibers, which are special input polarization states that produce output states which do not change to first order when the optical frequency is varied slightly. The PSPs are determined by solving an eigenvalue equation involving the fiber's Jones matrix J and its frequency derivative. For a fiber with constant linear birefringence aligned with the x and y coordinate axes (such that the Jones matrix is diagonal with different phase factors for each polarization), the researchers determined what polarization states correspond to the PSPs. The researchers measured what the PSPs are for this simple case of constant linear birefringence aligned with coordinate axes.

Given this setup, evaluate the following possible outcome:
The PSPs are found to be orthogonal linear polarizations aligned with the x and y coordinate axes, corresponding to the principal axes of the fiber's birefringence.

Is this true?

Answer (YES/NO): YES